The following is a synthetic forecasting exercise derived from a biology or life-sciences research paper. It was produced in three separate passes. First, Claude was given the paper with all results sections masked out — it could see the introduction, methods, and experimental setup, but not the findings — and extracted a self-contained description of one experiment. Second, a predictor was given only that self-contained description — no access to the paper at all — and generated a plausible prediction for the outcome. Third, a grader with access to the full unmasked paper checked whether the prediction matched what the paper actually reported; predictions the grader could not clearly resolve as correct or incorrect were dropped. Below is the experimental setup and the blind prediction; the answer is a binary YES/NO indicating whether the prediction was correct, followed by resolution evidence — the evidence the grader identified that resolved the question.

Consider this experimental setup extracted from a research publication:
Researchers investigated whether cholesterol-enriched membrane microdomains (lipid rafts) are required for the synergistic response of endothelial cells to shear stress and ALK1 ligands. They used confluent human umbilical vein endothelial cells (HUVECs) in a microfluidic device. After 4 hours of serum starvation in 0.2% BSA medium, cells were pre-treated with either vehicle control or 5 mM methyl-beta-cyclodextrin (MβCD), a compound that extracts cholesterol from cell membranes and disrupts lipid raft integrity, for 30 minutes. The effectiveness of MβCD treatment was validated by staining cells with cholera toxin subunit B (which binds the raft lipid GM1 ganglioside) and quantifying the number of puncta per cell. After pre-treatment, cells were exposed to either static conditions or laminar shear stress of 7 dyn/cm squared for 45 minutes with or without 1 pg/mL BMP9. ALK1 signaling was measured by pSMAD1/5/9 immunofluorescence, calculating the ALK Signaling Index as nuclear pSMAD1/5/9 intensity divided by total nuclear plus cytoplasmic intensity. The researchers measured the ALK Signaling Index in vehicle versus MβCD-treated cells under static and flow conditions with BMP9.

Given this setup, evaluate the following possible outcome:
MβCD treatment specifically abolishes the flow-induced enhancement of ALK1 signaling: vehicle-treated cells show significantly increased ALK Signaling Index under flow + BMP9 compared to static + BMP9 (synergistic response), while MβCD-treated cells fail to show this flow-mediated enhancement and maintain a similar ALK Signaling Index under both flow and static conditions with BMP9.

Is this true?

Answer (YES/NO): NO